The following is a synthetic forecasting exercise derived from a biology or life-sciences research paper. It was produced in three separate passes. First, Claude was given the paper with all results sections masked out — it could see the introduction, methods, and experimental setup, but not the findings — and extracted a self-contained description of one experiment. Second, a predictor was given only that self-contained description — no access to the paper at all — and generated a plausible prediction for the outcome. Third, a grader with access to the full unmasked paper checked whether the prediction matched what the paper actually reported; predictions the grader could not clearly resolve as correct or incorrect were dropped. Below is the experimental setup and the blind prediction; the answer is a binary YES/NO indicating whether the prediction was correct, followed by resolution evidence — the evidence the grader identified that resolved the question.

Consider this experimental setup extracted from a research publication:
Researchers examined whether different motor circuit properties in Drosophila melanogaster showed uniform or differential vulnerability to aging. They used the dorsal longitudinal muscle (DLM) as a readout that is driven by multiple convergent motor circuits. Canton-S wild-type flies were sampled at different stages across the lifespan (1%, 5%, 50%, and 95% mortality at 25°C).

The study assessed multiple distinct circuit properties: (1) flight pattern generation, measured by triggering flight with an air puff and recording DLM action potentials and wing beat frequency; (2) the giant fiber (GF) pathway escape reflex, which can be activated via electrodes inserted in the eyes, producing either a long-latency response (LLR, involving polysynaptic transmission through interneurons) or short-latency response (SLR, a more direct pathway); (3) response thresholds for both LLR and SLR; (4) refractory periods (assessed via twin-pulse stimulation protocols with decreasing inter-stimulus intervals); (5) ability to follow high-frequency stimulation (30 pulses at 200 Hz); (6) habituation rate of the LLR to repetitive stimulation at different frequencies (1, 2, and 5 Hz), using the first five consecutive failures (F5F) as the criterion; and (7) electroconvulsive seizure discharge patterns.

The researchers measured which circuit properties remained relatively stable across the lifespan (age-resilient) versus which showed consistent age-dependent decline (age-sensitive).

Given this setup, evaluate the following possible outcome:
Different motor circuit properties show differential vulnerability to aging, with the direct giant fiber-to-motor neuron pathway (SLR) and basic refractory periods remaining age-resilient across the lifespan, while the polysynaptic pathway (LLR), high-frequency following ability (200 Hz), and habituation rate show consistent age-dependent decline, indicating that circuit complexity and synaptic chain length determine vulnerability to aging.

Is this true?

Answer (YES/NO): NO